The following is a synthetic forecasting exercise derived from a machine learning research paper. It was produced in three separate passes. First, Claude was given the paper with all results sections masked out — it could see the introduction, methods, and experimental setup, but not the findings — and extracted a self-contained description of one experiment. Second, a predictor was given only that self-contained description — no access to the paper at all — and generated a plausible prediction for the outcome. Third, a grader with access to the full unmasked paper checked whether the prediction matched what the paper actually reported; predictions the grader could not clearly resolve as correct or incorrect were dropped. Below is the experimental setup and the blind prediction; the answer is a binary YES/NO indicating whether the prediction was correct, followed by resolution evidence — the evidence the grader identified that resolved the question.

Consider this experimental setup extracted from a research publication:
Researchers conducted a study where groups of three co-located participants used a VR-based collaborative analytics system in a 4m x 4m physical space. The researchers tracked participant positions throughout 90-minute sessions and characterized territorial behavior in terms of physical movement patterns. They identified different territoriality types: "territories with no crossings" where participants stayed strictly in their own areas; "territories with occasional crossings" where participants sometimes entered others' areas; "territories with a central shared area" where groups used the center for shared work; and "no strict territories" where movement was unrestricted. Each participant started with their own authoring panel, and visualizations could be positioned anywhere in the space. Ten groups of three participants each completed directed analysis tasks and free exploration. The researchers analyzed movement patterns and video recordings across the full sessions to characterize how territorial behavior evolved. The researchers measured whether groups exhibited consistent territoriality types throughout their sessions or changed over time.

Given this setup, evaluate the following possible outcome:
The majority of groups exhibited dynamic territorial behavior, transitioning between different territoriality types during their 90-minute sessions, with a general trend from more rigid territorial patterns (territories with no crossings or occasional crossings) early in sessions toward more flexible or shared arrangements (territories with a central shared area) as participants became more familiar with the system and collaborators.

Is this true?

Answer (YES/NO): NO